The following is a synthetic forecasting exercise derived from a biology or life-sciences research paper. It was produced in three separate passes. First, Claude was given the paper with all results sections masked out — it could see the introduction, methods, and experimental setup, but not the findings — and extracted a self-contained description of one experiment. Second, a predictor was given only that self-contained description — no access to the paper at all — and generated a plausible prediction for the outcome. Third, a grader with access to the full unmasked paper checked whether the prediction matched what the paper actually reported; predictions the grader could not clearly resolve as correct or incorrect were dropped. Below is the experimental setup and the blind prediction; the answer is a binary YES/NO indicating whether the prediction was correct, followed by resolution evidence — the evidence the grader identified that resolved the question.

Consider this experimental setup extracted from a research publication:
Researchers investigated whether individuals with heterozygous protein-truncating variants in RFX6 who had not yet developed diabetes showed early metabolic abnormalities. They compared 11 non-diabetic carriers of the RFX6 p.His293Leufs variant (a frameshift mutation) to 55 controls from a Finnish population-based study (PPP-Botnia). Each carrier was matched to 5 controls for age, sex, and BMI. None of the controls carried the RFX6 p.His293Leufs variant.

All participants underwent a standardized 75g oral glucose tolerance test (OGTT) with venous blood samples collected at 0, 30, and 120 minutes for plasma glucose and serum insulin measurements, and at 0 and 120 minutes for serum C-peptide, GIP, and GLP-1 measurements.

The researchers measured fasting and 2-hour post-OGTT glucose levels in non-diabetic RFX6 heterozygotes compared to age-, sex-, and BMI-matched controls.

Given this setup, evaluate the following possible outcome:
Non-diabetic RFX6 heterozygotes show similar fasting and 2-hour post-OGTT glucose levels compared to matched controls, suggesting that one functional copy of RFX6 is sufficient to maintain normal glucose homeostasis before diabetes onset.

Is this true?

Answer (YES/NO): NO